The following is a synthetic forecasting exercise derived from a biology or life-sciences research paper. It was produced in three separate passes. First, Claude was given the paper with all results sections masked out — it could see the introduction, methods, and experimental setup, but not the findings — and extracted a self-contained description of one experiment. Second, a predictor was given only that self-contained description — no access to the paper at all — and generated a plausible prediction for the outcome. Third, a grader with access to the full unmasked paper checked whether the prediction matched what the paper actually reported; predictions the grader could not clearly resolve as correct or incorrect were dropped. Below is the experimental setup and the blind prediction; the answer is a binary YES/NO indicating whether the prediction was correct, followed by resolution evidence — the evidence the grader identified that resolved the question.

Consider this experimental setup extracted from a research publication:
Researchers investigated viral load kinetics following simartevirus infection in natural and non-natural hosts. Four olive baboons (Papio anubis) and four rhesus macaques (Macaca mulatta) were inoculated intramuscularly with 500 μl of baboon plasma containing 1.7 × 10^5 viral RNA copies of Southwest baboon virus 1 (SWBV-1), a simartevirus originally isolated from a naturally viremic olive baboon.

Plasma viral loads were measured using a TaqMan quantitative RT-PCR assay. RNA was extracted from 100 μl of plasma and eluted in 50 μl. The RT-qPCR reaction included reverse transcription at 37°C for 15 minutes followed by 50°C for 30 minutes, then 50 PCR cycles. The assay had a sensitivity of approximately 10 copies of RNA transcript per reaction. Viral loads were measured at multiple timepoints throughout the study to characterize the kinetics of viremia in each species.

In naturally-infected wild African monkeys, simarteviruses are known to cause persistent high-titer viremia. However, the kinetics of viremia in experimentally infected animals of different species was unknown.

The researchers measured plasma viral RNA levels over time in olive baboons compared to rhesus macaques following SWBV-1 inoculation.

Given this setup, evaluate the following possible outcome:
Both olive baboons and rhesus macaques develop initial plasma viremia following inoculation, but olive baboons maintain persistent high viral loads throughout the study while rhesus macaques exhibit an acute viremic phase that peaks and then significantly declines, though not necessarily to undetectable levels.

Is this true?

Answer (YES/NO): NO